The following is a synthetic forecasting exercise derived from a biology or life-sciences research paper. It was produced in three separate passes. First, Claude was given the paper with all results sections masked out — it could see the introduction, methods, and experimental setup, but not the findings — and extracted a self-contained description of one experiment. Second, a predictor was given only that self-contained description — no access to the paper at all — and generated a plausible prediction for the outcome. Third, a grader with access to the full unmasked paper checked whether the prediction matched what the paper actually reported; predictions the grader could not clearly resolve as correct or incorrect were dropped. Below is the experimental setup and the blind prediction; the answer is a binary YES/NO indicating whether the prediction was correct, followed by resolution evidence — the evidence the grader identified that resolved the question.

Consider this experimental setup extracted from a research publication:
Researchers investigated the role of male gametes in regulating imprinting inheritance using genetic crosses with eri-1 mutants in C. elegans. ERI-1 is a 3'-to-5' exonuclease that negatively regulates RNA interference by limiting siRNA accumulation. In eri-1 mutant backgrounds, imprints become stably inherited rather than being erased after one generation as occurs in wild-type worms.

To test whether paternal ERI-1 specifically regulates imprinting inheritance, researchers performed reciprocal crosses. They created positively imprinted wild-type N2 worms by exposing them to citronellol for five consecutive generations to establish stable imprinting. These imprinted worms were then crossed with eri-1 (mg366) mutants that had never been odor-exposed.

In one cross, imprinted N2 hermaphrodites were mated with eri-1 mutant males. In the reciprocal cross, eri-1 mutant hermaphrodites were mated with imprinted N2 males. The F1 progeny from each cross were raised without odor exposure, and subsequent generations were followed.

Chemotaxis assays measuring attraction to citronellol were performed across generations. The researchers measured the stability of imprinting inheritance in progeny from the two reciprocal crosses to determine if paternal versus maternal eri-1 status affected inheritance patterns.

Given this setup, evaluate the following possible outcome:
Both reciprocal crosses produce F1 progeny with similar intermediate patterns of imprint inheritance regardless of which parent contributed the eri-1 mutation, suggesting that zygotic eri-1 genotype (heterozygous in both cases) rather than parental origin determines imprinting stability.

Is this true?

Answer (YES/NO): NO